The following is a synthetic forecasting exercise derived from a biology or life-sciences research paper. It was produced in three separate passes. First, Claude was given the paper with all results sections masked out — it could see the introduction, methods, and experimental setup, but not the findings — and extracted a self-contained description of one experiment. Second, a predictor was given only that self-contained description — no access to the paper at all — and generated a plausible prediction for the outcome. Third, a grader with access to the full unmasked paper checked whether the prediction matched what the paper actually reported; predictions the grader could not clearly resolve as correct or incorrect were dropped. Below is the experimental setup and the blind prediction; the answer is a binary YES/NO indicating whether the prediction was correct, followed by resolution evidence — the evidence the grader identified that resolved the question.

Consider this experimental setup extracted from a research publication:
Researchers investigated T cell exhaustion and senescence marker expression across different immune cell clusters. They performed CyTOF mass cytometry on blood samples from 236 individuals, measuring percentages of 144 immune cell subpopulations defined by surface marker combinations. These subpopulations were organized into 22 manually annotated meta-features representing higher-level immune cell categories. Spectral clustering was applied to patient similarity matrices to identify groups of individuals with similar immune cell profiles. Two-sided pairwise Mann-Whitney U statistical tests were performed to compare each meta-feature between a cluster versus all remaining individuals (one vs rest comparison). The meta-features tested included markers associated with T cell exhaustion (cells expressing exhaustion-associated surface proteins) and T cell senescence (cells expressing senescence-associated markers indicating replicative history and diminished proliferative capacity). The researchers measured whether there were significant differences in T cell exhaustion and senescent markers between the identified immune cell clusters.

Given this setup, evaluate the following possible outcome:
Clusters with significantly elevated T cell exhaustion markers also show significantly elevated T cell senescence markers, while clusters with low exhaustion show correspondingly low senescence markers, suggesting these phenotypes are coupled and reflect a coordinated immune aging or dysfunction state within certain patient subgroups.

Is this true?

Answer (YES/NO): NO